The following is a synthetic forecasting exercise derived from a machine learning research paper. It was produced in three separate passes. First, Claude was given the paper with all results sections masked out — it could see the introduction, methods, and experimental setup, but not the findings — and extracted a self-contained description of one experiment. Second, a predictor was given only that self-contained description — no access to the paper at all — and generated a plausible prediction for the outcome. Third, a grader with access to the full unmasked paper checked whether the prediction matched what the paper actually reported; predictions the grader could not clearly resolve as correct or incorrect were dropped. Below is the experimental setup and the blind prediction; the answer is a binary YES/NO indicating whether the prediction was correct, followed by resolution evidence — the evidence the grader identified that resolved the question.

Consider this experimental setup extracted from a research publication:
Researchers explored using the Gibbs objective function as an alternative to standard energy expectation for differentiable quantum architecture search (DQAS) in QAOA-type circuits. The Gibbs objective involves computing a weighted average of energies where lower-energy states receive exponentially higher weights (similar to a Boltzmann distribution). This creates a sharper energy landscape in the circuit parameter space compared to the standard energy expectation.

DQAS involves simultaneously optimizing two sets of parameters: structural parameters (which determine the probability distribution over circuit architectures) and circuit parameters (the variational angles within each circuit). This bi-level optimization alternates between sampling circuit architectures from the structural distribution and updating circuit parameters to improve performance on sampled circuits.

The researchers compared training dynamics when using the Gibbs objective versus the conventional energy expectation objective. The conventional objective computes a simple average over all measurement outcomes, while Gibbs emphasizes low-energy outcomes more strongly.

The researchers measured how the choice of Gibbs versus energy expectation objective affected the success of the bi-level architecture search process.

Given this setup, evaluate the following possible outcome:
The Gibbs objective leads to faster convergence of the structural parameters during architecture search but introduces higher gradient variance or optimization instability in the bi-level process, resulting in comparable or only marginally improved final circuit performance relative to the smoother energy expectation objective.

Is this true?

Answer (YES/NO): NO